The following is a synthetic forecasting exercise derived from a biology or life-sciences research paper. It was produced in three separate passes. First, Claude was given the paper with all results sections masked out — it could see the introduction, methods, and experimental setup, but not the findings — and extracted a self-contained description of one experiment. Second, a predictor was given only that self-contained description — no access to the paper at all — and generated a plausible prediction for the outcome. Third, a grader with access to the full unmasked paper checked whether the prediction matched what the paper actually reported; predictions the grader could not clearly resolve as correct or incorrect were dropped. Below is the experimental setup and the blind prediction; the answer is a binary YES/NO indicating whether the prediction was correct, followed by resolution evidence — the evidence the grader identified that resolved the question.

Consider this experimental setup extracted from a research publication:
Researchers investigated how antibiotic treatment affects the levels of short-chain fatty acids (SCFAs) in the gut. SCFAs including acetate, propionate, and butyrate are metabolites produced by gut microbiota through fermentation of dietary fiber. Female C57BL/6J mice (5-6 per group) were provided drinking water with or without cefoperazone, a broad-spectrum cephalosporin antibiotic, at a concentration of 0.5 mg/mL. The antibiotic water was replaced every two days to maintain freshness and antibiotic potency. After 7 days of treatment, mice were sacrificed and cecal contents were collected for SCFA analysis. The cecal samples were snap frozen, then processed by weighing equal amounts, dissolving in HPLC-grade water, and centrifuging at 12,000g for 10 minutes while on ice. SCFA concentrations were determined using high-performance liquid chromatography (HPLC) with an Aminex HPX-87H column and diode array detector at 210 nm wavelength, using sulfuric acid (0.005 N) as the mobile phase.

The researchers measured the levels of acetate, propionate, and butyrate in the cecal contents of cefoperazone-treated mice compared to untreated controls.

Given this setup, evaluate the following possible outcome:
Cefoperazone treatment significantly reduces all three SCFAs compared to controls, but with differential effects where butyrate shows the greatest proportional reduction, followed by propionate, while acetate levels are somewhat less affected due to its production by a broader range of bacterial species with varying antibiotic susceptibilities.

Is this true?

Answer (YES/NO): NO